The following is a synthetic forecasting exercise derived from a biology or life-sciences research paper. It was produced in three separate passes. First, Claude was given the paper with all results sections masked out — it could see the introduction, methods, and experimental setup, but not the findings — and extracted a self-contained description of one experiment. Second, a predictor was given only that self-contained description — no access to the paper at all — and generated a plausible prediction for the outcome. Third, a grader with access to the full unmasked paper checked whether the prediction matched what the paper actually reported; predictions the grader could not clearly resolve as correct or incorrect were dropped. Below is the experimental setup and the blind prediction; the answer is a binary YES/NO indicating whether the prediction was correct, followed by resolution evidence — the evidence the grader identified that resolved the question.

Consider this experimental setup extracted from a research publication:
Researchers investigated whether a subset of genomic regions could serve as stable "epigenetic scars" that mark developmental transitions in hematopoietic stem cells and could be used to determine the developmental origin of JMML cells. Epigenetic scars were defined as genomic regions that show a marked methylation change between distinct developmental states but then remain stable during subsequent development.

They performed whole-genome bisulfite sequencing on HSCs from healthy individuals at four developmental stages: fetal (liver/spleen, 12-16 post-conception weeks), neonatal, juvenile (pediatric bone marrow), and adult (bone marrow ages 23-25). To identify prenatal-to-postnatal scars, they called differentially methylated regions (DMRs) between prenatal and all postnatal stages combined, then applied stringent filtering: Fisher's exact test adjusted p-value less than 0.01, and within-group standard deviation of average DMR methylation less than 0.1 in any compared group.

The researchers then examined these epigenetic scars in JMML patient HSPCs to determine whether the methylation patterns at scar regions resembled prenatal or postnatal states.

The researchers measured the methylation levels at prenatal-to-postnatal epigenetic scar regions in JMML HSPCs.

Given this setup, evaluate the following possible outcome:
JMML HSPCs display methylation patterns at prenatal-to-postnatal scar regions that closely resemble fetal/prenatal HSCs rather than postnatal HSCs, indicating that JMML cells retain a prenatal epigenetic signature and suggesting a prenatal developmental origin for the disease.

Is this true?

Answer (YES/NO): NO